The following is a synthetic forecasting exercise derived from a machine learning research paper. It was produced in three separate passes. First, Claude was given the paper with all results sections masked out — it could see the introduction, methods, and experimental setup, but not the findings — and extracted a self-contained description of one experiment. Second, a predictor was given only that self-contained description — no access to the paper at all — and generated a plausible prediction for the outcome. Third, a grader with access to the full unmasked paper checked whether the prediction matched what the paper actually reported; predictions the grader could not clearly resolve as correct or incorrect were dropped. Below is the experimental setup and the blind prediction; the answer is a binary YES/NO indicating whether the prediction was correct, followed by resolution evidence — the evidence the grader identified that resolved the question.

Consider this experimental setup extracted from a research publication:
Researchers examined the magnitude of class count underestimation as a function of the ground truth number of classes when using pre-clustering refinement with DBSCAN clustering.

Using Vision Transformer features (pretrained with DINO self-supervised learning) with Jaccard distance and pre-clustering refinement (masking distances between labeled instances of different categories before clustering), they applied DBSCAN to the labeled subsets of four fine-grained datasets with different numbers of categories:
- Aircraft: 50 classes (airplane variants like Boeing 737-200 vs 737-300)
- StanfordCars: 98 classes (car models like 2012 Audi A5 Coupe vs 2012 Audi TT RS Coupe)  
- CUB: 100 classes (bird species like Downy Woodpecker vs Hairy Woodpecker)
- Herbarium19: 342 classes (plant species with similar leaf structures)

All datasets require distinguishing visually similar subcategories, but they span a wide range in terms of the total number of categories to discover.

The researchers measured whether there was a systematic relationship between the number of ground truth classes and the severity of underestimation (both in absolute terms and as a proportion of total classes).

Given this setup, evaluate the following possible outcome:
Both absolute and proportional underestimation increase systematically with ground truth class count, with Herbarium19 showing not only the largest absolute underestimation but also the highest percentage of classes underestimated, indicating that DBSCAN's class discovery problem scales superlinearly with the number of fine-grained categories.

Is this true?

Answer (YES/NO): NO